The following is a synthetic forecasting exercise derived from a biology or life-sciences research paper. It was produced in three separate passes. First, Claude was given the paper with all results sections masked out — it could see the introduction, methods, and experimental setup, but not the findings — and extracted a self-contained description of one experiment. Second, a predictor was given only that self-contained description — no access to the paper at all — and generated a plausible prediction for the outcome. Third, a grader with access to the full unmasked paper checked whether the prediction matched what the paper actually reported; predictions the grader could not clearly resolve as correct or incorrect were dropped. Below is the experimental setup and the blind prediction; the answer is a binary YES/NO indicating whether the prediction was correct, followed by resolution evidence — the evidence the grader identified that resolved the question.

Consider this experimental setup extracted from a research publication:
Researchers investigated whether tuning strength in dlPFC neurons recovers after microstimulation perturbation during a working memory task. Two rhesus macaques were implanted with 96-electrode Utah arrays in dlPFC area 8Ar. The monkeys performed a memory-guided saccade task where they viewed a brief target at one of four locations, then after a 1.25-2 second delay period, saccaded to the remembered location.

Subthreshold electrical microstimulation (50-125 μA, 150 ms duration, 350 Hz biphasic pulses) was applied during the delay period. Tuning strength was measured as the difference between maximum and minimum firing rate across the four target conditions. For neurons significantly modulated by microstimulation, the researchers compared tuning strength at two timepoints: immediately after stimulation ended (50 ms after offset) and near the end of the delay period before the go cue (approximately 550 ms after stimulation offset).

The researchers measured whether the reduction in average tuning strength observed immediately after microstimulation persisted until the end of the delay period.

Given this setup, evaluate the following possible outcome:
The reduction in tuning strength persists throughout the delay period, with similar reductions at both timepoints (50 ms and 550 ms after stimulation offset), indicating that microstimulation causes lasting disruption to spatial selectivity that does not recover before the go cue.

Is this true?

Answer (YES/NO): NO